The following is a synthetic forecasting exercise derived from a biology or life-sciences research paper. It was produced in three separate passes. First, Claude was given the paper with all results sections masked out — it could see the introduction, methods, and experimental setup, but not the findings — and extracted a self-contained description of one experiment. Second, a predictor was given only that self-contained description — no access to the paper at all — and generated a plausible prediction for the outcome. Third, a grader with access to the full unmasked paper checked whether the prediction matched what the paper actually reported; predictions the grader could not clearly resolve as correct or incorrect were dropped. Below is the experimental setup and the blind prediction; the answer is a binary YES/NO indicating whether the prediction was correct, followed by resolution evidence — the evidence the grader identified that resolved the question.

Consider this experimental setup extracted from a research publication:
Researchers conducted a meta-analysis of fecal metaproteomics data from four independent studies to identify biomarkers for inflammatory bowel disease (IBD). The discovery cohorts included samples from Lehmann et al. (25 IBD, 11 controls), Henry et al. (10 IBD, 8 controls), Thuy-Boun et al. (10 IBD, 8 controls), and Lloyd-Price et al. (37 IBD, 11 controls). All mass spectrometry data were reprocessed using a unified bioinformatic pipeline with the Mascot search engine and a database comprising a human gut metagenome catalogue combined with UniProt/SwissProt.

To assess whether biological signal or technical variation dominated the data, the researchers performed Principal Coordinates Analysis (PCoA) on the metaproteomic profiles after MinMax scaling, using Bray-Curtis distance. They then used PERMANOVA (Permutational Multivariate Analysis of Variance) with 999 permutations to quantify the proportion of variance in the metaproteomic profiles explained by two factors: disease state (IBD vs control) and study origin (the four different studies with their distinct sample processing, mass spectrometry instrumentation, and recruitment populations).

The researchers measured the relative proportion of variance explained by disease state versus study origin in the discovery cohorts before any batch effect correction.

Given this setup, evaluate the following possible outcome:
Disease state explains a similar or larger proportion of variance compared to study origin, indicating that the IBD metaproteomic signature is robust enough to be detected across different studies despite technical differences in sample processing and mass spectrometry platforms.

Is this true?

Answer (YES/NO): NO